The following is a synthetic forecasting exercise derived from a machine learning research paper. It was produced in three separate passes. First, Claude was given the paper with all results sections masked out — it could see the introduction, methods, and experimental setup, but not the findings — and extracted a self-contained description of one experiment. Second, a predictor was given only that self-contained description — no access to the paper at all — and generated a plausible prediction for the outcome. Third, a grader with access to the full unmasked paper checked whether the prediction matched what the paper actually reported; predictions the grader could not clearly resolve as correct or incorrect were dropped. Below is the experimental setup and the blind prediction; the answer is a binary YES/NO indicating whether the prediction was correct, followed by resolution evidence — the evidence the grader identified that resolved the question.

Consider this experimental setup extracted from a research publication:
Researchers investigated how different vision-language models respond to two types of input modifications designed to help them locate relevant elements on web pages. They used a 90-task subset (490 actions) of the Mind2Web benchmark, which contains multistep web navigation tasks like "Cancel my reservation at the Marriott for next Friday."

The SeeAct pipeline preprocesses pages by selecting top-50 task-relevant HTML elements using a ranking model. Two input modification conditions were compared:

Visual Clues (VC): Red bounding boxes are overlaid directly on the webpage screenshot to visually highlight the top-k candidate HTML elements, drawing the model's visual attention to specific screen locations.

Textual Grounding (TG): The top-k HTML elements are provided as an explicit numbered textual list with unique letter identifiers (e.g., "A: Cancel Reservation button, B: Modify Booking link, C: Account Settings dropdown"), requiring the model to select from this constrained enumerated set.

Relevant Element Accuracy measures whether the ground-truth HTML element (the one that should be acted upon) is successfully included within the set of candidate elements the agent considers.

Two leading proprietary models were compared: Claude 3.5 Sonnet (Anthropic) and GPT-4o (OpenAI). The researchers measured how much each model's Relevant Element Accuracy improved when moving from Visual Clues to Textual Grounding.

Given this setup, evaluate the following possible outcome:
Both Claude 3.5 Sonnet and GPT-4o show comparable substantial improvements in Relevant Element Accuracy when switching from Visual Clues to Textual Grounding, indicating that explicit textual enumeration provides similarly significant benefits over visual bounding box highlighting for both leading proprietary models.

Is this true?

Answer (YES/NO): NO